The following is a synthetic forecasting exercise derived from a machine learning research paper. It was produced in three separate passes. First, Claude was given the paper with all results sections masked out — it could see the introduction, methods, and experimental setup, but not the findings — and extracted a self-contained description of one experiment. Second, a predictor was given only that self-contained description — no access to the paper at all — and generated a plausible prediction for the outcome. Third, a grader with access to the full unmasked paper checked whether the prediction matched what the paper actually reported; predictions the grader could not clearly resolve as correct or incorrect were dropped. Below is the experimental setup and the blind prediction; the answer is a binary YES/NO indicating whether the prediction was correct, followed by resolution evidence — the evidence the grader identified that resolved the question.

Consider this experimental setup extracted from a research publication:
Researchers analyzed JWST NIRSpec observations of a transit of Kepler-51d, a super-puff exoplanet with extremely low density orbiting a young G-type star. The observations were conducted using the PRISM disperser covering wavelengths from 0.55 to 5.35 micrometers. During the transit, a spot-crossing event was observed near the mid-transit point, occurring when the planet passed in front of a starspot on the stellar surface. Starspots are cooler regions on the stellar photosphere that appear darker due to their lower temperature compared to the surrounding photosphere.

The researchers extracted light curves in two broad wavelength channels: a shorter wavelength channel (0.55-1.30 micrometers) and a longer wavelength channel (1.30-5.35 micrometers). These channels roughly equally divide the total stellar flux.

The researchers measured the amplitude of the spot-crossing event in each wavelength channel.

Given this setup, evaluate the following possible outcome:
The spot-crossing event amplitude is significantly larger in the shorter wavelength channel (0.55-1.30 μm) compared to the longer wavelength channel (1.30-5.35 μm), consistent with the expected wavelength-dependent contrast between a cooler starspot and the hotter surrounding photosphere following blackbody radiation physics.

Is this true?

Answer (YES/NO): YES